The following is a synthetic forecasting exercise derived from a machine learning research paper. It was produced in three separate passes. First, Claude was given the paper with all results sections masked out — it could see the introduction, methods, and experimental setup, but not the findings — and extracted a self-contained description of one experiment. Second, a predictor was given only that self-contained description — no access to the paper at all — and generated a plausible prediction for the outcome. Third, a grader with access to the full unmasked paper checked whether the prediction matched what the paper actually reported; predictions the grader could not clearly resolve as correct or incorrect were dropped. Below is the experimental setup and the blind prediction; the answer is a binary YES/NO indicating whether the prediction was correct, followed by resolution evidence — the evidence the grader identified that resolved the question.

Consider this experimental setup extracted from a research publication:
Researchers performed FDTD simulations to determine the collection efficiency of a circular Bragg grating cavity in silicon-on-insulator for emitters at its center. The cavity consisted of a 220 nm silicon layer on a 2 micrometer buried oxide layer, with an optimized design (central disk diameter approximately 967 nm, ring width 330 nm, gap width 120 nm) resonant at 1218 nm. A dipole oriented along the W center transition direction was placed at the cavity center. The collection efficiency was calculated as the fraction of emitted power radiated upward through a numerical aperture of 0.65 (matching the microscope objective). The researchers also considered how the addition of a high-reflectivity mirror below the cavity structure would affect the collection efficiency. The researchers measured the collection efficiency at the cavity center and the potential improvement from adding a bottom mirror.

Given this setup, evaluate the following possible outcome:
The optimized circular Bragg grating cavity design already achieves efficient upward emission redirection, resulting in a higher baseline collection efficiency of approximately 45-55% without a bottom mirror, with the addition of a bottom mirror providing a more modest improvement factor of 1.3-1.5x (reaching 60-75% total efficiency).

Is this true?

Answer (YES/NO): NO